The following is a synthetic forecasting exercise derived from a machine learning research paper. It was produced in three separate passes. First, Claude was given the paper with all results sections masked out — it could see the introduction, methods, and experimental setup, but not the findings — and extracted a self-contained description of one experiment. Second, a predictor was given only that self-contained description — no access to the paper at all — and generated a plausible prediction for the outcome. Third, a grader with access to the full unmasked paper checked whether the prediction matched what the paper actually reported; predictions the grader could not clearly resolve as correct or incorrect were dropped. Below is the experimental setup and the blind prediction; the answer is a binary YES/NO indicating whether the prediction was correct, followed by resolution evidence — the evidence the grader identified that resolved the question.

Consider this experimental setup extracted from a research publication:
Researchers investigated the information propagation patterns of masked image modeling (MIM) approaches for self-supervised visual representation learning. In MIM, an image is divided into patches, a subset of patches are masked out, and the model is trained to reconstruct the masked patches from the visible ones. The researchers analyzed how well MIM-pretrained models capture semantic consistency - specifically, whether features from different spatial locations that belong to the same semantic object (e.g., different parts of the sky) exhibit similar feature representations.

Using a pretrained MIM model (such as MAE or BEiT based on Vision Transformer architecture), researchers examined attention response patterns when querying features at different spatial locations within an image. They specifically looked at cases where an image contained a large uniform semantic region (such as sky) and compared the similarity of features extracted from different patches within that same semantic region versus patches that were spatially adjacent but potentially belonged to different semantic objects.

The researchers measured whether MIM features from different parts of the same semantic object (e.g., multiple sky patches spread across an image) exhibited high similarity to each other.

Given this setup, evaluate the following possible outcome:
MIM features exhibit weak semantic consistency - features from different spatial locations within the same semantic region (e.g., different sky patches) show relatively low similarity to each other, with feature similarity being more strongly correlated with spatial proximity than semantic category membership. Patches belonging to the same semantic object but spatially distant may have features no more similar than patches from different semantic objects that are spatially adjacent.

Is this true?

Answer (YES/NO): YES